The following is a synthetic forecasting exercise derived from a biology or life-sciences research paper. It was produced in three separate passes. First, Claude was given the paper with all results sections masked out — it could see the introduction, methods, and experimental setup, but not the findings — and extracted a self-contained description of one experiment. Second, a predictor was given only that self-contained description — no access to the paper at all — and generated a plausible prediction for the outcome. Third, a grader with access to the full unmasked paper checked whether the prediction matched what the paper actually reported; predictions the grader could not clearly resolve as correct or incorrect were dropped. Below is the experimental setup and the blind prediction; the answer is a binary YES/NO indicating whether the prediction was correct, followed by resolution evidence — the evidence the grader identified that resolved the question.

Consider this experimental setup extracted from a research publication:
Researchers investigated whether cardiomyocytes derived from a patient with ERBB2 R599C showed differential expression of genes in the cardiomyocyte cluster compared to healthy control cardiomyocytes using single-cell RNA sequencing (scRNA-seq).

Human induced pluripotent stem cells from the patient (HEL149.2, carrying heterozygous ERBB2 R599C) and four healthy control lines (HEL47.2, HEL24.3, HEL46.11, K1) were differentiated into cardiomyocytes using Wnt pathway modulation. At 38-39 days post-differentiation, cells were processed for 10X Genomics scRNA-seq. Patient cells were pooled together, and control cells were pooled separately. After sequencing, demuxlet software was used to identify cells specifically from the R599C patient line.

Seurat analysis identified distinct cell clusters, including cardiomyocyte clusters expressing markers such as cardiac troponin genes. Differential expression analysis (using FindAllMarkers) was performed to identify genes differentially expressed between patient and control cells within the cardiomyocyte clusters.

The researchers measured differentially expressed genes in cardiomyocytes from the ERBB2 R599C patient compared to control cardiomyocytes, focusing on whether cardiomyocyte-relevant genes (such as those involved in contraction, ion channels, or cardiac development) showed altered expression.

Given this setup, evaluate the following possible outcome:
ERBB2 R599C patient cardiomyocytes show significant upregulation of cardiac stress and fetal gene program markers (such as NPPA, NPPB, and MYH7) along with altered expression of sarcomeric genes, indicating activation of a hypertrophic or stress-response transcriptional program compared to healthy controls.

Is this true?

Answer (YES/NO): NO